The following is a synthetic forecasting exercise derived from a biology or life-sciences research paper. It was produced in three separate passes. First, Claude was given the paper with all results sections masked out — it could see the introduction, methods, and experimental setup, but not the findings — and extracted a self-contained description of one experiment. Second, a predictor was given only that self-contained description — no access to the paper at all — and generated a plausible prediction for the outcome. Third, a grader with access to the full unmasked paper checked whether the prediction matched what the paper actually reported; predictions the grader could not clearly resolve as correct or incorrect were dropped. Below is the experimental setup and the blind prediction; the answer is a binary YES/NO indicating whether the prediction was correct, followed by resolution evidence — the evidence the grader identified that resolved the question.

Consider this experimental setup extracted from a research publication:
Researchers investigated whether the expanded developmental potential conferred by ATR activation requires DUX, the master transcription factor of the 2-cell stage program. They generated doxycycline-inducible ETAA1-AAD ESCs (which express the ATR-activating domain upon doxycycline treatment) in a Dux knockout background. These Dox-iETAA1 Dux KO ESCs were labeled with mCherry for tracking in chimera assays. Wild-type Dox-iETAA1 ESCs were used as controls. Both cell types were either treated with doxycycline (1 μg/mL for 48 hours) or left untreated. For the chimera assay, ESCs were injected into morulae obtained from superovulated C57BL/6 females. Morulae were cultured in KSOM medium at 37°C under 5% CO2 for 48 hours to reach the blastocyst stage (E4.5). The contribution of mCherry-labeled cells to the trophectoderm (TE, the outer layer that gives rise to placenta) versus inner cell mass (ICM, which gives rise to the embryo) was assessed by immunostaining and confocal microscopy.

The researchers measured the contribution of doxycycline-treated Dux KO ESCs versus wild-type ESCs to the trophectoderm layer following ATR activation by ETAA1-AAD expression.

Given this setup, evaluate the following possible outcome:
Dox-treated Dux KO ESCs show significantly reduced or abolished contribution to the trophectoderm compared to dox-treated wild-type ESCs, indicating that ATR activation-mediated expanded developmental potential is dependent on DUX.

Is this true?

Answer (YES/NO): YES